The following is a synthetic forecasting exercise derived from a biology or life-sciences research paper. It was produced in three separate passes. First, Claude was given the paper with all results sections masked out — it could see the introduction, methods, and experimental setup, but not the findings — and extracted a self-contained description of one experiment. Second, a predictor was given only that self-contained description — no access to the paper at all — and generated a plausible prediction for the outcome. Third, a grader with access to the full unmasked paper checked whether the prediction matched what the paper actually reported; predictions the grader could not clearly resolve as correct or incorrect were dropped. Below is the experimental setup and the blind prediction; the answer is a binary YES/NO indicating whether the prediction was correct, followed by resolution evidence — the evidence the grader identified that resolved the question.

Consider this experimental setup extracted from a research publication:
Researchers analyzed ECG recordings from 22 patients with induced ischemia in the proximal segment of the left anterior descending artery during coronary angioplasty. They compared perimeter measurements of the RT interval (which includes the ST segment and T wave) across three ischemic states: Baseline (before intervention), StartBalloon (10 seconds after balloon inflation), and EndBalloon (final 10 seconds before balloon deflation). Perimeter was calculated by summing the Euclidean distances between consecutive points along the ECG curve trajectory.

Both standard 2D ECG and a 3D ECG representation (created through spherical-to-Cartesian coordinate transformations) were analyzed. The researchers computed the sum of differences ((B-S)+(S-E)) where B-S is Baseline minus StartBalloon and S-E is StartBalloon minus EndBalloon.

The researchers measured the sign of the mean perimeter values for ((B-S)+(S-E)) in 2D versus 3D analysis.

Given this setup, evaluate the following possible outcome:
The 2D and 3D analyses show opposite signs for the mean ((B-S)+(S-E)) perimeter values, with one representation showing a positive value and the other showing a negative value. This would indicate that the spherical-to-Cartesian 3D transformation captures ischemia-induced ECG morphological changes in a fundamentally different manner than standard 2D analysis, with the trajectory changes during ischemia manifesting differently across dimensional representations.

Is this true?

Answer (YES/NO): YES